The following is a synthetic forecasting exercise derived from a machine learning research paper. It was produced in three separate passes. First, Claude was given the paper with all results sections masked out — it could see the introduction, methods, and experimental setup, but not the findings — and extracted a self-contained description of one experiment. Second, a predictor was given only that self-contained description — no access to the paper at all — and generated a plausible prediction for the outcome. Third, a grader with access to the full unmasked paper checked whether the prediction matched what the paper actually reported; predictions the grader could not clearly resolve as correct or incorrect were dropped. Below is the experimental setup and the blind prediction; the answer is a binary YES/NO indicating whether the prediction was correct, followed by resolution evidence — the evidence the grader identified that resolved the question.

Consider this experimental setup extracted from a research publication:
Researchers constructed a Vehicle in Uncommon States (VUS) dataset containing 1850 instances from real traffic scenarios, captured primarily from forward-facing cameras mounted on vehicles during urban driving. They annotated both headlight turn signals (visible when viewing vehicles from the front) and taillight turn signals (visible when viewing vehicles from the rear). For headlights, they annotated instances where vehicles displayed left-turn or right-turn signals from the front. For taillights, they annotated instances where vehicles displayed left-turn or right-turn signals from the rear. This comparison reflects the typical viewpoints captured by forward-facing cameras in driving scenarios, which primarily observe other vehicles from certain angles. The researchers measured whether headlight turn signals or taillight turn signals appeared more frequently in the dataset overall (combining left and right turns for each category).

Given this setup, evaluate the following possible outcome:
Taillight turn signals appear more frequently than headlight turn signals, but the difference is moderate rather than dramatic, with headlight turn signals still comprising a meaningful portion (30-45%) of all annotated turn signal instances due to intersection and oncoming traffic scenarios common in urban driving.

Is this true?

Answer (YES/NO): YES